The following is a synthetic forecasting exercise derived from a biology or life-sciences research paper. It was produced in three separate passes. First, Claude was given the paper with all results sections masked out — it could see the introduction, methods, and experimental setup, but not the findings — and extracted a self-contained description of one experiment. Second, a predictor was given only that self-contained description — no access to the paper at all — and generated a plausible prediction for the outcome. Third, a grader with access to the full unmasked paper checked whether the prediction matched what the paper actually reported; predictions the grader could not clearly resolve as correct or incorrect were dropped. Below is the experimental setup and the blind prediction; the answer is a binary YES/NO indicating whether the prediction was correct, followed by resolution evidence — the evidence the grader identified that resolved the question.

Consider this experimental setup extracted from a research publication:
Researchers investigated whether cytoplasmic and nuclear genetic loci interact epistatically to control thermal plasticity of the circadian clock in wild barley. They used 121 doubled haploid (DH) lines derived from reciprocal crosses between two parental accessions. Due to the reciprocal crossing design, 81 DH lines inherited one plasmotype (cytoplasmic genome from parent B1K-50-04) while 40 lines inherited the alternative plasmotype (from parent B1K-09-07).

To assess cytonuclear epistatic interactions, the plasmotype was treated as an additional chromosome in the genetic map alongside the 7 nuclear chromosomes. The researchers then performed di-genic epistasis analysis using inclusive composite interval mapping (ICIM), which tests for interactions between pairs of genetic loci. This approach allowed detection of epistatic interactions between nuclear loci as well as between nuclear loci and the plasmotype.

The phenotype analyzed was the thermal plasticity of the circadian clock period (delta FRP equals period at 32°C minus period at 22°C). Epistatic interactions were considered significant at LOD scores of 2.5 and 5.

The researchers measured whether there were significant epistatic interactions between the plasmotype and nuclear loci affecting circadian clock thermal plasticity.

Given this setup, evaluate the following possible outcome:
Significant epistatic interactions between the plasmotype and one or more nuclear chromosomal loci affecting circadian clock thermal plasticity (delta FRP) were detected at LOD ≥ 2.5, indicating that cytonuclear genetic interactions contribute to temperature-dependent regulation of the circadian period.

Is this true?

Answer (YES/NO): NO